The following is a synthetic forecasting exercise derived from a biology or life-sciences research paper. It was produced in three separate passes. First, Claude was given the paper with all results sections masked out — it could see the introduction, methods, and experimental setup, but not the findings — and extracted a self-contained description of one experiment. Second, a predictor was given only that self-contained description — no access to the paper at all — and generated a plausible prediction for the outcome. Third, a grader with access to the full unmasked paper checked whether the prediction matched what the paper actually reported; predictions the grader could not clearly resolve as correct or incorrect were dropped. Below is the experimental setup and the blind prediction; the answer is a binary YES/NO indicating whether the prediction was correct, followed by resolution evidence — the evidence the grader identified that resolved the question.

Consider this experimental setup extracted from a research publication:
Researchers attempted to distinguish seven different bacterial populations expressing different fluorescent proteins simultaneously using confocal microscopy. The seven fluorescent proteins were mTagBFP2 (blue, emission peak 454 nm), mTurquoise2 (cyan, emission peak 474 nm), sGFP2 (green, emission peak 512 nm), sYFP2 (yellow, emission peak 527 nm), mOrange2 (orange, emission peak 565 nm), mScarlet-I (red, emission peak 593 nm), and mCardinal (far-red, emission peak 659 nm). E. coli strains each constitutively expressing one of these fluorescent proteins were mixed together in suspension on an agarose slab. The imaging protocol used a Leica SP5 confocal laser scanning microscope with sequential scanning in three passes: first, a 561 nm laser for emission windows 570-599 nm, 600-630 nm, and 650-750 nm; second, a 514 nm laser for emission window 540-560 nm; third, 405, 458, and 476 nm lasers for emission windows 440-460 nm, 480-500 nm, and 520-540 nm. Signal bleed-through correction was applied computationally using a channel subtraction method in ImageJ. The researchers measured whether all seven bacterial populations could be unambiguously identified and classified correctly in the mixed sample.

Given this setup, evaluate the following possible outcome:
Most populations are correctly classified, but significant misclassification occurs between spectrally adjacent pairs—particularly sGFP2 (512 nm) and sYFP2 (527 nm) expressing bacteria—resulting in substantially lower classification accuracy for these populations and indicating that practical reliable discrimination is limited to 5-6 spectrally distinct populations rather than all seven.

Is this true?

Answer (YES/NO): NO